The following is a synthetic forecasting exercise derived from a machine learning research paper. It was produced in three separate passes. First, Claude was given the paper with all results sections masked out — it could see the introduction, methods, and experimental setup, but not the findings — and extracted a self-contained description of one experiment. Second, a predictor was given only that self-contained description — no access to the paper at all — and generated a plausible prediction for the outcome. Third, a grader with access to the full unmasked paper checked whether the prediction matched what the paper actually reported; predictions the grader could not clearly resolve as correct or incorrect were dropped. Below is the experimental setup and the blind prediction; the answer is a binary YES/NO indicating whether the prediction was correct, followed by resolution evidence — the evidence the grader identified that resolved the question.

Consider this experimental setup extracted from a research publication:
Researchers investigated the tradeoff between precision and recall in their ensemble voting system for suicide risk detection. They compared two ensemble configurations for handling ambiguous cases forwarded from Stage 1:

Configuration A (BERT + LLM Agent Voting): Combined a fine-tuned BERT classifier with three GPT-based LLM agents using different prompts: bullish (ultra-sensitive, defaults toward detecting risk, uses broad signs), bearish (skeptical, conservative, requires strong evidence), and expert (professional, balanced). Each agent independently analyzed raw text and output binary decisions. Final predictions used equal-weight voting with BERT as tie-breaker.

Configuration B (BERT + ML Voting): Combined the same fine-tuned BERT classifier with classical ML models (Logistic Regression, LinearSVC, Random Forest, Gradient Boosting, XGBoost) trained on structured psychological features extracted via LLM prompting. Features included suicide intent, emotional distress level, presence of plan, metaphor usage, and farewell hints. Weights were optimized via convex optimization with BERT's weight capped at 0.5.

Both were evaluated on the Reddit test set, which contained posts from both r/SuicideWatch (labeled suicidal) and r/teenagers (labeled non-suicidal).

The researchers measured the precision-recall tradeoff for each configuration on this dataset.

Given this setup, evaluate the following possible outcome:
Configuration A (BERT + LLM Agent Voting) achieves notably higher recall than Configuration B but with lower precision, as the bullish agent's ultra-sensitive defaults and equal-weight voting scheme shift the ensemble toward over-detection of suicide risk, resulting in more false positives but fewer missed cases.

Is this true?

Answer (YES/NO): NO